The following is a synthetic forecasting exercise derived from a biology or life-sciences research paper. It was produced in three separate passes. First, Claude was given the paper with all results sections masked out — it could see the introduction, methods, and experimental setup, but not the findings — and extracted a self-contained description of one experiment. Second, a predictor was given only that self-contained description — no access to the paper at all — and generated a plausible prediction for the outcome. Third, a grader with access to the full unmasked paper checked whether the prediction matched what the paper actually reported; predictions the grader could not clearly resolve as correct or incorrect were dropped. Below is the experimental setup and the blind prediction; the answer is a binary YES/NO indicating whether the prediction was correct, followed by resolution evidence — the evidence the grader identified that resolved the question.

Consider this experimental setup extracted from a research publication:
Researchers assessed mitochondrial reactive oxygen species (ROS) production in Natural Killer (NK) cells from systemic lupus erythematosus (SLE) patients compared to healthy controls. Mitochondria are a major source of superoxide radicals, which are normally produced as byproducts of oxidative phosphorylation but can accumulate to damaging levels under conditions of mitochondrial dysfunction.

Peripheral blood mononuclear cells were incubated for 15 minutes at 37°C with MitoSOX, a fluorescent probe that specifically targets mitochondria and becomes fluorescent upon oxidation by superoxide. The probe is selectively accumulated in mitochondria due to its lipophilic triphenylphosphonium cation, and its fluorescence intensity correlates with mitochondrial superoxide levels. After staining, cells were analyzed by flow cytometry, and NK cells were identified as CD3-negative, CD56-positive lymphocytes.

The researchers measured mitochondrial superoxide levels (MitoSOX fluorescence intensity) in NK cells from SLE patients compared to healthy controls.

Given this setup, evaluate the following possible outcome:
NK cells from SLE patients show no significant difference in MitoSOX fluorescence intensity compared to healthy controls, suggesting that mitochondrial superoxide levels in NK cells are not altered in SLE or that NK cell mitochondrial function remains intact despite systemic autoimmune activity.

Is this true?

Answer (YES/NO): NO